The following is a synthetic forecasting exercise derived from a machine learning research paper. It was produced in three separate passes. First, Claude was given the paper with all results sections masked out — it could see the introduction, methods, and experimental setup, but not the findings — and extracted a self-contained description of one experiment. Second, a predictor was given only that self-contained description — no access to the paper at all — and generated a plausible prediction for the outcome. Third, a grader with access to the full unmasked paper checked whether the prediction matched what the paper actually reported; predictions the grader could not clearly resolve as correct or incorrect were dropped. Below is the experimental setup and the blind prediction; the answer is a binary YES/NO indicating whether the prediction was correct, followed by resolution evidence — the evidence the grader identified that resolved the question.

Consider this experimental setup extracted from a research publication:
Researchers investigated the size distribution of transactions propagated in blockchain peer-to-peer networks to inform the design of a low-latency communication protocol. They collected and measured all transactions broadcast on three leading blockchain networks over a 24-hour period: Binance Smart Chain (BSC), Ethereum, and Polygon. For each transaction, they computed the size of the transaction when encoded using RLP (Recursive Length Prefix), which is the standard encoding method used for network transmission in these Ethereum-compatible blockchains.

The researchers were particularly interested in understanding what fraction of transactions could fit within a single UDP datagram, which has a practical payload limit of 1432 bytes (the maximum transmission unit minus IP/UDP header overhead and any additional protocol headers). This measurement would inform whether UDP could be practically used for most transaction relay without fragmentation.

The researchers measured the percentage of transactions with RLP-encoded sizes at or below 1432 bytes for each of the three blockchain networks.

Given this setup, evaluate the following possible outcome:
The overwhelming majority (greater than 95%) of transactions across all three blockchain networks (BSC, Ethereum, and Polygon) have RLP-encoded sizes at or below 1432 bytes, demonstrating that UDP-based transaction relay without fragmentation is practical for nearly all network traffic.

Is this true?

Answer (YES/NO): YES